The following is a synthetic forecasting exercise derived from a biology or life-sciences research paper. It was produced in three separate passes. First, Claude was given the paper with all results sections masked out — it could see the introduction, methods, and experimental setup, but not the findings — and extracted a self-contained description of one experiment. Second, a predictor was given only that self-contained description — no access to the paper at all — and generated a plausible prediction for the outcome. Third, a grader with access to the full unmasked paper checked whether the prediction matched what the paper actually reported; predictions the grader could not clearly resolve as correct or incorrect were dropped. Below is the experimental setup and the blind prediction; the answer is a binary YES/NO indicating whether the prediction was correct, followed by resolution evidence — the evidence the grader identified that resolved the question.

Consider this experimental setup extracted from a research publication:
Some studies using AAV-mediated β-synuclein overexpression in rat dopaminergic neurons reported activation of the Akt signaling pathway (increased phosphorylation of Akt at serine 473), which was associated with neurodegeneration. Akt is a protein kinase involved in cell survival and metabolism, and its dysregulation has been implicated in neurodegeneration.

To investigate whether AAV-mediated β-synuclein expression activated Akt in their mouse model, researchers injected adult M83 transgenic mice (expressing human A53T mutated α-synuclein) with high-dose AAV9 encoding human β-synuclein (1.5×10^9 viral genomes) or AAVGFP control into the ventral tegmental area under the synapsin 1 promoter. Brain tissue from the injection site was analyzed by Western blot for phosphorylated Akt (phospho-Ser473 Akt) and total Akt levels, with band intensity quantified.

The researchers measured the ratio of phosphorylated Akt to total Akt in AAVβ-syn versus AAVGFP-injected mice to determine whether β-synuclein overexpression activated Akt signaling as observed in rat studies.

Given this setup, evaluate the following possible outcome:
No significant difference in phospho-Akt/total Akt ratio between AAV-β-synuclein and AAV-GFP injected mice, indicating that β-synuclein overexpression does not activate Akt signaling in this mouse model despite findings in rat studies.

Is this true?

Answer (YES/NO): YES